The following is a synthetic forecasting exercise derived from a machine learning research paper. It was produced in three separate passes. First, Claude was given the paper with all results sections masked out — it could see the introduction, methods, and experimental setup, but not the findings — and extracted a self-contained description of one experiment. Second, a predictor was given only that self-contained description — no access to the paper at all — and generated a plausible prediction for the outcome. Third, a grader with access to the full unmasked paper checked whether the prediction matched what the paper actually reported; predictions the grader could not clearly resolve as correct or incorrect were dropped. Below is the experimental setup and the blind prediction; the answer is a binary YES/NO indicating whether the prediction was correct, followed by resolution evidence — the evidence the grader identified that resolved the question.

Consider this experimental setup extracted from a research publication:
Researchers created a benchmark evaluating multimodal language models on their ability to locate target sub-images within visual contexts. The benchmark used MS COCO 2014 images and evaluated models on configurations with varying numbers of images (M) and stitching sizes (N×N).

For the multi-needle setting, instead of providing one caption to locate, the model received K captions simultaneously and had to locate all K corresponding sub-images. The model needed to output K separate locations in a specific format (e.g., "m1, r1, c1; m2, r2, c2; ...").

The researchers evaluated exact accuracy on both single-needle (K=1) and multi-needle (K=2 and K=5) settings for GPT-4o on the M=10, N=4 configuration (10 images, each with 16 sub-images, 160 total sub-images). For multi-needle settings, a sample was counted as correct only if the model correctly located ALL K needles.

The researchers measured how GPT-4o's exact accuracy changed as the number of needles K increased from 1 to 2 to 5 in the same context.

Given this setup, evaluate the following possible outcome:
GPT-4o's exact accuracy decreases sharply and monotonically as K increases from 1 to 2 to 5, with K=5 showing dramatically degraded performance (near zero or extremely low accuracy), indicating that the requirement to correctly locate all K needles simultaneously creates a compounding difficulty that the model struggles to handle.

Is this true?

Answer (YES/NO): YES